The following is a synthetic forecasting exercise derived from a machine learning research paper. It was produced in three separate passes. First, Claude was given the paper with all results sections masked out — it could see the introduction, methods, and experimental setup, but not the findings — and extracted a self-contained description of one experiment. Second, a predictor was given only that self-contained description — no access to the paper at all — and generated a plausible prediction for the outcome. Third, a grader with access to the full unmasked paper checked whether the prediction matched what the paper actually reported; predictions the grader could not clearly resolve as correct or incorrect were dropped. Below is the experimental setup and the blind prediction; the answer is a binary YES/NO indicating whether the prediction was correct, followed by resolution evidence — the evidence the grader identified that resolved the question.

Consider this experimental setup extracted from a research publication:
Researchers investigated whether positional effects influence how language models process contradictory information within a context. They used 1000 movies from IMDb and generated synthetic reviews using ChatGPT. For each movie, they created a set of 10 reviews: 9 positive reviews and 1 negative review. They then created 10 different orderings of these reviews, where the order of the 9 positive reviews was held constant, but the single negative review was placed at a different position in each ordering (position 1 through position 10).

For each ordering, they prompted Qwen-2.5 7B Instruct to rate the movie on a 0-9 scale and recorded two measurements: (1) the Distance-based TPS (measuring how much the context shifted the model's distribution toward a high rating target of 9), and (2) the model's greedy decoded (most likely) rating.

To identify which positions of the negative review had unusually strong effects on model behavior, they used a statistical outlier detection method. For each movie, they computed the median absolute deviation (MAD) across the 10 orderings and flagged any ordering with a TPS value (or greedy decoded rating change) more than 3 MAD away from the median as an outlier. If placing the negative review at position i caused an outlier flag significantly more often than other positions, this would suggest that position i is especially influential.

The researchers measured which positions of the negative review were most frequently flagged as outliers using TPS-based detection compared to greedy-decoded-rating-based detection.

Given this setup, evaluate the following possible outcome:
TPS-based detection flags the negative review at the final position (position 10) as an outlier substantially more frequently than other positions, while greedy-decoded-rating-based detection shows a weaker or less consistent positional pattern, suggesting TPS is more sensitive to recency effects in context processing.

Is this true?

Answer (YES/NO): NO